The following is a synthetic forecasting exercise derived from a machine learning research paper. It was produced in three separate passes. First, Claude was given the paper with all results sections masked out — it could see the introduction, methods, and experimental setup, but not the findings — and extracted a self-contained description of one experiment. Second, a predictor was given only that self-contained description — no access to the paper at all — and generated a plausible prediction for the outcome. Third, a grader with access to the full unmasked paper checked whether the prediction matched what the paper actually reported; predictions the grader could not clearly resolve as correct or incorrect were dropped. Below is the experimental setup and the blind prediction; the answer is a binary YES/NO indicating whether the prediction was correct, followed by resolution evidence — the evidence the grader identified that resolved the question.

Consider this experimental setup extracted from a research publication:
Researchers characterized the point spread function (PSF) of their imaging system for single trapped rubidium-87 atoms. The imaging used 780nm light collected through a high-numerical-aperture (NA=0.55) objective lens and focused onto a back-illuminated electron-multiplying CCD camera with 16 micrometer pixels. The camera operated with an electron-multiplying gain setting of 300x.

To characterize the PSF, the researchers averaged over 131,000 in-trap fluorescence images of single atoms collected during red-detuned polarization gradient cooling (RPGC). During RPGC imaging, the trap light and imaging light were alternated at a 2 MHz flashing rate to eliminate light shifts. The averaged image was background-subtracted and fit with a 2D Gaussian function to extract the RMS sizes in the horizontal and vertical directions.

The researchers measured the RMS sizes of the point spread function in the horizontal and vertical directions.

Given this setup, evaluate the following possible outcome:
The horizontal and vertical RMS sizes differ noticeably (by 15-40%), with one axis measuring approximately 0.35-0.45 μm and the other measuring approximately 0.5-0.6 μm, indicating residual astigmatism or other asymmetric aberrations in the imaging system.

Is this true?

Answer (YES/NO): NO